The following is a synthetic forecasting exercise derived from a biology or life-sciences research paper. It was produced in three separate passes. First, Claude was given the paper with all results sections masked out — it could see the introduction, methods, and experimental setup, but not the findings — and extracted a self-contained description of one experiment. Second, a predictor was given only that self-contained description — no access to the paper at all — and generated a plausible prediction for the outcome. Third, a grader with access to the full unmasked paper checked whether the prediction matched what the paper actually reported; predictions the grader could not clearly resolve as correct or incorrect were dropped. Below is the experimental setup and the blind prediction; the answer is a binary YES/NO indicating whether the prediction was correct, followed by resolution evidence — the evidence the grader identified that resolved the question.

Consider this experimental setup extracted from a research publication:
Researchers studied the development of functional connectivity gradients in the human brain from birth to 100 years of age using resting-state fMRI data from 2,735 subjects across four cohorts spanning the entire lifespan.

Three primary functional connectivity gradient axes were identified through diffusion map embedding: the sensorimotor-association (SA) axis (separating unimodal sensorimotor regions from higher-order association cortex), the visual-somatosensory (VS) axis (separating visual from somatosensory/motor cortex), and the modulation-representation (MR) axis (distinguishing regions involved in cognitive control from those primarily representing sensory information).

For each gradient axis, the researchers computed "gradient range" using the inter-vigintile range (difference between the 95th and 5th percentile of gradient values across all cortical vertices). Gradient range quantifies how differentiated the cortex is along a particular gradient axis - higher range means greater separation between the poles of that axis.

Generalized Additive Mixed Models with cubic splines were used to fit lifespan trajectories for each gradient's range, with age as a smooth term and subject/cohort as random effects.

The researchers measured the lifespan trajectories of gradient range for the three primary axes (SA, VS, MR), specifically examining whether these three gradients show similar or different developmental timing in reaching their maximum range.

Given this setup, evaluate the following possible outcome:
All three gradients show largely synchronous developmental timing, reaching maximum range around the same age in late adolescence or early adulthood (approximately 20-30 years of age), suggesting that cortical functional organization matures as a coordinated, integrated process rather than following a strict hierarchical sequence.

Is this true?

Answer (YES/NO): NO